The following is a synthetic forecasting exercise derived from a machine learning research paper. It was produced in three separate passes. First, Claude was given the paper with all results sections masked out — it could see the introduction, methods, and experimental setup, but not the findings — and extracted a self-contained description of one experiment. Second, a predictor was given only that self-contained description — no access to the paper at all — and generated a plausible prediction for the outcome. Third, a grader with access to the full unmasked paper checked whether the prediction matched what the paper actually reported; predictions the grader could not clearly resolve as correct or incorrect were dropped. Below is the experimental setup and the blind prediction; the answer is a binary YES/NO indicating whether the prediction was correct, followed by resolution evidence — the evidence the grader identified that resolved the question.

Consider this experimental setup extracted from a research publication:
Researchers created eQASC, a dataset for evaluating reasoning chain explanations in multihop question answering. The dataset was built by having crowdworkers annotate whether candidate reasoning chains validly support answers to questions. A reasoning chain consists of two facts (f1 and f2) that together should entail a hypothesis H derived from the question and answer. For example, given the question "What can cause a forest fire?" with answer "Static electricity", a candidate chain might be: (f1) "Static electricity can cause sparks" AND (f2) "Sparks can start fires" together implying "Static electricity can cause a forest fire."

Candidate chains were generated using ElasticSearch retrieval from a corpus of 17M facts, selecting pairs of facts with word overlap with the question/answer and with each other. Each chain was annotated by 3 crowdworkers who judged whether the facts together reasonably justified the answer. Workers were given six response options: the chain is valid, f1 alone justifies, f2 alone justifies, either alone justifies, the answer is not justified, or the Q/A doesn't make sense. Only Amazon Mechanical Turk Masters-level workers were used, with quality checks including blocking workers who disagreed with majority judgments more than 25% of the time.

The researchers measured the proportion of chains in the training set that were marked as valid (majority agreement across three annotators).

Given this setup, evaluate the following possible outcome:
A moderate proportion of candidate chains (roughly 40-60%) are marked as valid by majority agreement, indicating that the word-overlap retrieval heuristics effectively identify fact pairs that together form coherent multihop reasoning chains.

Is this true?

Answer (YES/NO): NO